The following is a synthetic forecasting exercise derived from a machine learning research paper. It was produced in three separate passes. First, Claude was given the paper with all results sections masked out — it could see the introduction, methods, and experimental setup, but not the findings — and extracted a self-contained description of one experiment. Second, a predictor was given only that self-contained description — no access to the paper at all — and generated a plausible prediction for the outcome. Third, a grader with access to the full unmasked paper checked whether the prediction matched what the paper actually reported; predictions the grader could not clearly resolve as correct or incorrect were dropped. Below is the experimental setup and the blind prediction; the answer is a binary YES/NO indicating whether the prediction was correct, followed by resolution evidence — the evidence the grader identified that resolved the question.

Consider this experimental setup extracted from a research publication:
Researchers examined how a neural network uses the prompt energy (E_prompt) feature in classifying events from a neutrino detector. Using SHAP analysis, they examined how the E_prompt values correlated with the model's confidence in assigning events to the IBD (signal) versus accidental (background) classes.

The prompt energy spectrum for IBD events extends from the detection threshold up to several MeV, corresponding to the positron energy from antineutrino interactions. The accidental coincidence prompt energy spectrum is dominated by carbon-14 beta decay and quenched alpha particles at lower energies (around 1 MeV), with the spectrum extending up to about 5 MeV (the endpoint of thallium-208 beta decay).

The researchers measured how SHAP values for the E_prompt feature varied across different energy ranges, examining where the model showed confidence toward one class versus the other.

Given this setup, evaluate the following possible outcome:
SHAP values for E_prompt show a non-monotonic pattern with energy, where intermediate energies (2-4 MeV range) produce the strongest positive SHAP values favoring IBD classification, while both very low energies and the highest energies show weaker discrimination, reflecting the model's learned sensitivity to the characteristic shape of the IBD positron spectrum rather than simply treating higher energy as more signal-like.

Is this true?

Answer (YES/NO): NO